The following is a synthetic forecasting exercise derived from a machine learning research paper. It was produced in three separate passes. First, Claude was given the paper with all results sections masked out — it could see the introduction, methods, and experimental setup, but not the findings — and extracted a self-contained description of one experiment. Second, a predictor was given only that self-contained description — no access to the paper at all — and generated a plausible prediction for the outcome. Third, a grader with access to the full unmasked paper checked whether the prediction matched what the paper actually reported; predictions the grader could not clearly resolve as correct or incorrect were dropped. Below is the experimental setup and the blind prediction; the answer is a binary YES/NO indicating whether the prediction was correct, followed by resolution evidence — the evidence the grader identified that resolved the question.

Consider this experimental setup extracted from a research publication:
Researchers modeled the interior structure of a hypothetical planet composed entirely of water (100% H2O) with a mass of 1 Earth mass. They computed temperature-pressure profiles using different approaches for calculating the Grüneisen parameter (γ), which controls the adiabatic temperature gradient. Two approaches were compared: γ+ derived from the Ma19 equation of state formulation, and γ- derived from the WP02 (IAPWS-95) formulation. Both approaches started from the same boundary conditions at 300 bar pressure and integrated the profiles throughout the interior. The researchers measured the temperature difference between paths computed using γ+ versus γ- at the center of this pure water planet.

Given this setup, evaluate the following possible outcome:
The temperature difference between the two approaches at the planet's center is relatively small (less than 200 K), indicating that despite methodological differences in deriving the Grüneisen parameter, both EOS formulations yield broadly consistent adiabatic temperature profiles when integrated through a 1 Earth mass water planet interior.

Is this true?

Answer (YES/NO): NO